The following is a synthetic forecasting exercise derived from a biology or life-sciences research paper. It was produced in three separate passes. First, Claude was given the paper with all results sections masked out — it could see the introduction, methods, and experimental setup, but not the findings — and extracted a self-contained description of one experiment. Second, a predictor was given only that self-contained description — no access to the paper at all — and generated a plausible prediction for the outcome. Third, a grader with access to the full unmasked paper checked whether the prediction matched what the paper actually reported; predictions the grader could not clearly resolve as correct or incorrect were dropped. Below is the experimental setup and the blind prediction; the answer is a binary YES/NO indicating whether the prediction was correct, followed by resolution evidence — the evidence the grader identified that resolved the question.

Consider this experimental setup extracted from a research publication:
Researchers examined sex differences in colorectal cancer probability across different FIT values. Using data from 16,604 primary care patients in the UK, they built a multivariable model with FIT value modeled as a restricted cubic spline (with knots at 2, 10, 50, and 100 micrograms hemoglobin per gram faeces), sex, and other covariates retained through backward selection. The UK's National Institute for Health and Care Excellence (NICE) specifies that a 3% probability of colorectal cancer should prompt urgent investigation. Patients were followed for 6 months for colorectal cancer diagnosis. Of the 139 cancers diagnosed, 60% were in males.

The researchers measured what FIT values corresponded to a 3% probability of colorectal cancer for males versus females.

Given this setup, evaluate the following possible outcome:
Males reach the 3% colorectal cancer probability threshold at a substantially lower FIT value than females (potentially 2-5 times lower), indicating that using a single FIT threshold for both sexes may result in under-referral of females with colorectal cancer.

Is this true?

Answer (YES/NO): NO